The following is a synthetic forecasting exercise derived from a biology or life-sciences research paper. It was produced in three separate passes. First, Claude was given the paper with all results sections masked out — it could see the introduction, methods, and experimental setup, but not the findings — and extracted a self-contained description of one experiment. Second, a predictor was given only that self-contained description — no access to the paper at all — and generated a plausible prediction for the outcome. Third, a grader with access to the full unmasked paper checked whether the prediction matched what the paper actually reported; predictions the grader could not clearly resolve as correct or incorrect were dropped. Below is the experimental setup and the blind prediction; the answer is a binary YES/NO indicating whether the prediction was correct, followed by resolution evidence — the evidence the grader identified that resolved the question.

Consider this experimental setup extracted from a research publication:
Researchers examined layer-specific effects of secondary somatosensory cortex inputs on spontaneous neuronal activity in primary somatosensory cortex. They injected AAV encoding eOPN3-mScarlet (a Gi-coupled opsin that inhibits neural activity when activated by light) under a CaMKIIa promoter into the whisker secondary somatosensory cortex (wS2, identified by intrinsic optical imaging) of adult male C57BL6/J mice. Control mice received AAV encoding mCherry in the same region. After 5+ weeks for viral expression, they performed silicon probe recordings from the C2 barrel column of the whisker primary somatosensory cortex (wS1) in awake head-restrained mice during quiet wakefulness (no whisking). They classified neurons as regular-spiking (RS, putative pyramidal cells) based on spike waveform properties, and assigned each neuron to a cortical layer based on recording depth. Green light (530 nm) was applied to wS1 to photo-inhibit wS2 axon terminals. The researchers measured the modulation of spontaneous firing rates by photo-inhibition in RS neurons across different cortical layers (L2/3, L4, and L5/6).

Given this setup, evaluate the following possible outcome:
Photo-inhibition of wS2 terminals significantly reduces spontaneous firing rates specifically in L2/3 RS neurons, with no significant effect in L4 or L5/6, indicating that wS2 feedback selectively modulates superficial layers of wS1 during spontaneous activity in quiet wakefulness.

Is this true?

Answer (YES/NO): NO